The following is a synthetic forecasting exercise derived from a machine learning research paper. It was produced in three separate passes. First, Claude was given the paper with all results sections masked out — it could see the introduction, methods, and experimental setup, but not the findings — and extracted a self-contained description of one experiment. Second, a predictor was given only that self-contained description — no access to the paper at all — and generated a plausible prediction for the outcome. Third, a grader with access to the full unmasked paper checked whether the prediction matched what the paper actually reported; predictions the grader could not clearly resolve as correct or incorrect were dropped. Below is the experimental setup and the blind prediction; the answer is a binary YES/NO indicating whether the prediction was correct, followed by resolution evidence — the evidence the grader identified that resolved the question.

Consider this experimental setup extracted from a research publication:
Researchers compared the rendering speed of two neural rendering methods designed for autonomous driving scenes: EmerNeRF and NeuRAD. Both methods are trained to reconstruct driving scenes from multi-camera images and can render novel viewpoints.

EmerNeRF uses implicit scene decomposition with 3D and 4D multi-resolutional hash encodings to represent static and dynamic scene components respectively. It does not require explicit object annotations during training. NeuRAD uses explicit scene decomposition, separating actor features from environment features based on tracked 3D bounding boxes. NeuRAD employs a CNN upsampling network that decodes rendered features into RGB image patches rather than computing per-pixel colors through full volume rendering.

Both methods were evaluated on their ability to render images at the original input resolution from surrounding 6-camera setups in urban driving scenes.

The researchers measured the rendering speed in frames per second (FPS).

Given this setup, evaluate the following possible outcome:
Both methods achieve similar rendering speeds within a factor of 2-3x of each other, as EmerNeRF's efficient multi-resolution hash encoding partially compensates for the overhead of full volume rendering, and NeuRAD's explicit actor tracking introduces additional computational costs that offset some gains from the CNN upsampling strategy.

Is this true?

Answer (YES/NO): NO